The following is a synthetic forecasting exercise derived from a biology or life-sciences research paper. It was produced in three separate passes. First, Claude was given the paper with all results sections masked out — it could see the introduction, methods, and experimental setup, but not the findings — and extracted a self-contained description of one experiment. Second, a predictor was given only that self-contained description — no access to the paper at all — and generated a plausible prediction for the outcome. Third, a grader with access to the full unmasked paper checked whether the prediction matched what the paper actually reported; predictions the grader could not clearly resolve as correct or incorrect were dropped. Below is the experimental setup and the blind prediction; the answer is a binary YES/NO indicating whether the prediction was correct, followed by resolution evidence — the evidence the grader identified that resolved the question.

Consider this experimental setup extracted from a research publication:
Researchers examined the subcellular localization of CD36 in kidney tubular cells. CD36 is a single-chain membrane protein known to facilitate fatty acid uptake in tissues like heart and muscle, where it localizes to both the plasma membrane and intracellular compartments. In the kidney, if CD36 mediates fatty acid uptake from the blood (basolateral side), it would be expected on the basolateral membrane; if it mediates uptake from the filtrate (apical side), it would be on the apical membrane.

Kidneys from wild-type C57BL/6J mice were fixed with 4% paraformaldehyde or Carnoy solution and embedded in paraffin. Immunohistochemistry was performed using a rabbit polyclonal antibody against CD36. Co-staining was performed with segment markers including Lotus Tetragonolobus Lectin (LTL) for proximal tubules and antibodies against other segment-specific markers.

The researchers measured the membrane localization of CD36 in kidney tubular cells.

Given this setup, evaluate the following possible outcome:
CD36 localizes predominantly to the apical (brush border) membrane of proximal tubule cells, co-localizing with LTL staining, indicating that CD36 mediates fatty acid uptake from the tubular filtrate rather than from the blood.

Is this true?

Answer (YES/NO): NO